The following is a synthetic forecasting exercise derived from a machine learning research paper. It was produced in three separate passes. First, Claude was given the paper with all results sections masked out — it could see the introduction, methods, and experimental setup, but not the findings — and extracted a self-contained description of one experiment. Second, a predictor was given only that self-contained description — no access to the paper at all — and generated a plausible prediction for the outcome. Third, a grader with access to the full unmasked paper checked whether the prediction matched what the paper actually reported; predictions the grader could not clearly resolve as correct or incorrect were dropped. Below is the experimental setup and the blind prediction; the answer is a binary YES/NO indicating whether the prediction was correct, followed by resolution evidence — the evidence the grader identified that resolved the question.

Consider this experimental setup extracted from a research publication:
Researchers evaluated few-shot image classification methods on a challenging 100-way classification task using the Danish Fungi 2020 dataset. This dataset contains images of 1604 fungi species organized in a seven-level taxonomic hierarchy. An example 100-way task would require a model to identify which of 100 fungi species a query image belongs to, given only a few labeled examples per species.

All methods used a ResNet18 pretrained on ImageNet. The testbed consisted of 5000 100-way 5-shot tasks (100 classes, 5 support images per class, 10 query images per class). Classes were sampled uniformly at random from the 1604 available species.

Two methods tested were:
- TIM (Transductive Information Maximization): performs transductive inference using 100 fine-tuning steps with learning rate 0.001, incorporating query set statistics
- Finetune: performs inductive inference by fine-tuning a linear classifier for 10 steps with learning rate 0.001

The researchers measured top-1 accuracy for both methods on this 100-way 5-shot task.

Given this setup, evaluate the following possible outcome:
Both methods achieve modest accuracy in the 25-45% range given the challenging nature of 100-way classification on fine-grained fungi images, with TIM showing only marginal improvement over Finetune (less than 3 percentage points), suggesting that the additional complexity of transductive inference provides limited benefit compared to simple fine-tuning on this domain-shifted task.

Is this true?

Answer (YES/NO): NO